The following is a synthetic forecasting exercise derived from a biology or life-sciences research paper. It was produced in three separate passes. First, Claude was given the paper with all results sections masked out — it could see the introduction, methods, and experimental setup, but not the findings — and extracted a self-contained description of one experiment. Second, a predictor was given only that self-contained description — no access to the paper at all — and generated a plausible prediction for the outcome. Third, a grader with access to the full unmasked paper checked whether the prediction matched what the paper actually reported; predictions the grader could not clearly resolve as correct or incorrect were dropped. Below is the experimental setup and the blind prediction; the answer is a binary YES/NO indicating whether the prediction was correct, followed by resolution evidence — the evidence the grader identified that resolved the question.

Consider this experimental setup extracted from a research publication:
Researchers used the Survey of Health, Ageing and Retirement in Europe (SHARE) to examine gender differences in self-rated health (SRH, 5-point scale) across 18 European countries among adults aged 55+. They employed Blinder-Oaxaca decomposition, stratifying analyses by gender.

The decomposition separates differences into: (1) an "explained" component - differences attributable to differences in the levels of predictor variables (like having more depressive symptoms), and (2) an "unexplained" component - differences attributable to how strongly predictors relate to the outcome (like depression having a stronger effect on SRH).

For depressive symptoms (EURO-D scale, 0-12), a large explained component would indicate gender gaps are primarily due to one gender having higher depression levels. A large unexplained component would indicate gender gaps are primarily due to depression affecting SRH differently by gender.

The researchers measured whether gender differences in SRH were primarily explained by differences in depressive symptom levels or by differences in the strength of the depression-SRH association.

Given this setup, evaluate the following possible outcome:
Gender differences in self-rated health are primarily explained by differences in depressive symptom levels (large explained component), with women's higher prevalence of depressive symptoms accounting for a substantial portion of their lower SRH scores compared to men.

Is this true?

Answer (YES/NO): YES